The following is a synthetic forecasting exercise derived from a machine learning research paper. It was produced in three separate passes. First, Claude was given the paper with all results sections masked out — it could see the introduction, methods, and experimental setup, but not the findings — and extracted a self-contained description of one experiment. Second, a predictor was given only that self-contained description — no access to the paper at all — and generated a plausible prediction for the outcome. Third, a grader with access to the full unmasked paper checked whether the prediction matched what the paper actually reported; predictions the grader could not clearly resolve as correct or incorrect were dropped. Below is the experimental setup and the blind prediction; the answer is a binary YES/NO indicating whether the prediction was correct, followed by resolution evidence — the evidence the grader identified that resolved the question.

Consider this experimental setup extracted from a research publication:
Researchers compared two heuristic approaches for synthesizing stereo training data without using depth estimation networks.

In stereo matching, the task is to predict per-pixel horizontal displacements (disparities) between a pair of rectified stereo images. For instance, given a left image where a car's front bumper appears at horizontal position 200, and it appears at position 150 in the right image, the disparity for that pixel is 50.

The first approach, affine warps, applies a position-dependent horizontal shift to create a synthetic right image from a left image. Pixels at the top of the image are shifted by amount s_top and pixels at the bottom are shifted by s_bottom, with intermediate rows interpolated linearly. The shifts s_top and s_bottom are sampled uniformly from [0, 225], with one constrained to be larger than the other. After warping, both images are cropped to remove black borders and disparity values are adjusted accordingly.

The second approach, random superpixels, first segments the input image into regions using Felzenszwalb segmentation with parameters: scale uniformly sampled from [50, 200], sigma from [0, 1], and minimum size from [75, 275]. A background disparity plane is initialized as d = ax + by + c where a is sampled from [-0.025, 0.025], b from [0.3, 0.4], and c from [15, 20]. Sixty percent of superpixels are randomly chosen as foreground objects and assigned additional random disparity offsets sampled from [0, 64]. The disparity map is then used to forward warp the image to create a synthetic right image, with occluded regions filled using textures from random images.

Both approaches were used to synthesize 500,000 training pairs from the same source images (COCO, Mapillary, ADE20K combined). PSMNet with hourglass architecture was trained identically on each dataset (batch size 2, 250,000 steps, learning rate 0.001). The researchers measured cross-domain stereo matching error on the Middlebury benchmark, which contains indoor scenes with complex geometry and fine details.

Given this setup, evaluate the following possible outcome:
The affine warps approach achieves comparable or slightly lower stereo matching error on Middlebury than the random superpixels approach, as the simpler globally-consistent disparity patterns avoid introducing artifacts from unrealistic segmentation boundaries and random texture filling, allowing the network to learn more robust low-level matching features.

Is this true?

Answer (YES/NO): NO